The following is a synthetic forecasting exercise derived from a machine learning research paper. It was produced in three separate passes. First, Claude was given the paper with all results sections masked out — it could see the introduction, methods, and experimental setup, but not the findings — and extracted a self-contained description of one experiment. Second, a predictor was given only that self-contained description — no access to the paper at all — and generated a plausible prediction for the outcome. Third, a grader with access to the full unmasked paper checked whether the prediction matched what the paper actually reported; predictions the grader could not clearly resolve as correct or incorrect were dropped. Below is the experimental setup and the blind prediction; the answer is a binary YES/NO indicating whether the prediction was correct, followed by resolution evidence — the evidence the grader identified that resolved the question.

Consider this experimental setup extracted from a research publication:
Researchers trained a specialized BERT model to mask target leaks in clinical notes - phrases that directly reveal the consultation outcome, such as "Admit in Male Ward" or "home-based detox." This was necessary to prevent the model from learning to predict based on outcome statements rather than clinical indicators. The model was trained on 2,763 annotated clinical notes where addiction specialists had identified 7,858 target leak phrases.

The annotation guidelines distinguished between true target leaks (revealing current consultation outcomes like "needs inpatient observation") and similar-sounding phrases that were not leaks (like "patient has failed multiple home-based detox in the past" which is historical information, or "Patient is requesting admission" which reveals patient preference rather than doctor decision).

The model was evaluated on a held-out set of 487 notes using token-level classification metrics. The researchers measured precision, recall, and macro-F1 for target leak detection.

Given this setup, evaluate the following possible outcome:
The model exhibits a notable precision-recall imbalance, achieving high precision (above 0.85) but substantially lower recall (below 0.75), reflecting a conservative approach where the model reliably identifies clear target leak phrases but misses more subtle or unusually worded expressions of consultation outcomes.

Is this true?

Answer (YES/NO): NO